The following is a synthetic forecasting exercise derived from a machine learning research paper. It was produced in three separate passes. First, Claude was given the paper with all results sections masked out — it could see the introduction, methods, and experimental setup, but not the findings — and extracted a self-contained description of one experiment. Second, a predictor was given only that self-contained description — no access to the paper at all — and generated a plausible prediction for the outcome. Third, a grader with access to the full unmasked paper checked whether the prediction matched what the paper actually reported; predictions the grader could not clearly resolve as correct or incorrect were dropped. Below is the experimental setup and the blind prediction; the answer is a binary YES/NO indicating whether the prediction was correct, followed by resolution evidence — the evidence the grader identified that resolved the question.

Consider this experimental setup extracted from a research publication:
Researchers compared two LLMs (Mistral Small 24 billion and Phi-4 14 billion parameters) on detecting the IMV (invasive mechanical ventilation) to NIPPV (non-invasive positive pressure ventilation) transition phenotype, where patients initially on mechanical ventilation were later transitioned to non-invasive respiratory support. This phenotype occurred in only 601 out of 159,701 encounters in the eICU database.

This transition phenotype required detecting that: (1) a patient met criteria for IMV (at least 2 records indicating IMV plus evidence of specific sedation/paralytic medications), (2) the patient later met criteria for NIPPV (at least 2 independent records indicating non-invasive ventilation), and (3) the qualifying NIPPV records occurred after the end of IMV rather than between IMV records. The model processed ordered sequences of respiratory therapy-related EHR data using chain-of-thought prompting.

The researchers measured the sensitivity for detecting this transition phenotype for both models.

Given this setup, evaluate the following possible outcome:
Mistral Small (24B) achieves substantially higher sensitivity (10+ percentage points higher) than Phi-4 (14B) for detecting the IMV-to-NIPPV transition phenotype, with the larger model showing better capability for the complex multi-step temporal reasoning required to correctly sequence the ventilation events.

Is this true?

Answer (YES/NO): NO